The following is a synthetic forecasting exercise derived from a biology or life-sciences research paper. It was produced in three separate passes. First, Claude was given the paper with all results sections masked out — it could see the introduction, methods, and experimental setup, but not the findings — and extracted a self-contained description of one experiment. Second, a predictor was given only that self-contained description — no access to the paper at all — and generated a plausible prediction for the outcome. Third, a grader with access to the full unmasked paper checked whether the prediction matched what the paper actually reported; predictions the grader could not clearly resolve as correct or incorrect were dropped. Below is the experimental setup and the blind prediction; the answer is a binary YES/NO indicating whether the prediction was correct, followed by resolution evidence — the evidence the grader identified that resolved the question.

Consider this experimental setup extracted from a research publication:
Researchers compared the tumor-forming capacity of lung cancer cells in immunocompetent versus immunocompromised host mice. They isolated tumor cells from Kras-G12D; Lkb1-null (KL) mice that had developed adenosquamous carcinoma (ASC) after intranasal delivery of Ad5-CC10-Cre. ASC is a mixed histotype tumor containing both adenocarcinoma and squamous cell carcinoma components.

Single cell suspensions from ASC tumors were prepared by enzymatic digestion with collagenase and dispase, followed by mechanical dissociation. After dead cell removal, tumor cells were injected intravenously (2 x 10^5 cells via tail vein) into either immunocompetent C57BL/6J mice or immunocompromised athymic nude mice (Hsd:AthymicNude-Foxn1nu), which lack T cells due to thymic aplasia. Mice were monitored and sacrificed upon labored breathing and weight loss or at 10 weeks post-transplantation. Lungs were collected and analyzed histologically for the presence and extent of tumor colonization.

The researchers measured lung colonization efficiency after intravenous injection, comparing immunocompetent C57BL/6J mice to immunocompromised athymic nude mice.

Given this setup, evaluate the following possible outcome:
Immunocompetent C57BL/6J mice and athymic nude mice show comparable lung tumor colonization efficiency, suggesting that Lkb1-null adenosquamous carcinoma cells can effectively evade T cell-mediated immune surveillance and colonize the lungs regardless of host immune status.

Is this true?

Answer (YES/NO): NO